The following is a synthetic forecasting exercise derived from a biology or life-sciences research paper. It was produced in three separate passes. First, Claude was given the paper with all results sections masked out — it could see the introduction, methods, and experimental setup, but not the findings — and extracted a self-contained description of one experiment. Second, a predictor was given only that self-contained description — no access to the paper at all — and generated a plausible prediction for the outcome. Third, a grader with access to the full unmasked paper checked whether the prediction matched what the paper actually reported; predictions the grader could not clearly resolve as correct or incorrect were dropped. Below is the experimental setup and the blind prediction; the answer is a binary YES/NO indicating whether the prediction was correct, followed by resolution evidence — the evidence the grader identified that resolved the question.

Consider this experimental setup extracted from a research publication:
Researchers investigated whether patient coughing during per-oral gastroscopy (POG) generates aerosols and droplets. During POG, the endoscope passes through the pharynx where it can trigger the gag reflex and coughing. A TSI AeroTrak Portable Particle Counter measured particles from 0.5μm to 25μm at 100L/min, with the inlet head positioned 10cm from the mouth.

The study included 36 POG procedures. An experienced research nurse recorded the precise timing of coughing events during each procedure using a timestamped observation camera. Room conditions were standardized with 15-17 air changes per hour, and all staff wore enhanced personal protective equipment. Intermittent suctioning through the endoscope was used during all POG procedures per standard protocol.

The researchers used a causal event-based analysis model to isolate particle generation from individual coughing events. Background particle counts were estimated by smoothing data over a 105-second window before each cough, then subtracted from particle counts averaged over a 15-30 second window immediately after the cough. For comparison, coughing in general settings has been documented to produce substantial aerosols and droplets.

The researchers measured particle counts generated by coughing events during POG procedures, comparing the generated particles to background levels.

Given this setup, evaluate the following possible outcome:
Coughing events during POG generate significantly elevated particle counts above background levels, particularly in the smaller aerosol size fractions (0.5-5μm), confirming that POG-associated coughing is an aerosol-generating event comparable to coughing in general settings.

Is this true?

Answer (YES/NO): NO